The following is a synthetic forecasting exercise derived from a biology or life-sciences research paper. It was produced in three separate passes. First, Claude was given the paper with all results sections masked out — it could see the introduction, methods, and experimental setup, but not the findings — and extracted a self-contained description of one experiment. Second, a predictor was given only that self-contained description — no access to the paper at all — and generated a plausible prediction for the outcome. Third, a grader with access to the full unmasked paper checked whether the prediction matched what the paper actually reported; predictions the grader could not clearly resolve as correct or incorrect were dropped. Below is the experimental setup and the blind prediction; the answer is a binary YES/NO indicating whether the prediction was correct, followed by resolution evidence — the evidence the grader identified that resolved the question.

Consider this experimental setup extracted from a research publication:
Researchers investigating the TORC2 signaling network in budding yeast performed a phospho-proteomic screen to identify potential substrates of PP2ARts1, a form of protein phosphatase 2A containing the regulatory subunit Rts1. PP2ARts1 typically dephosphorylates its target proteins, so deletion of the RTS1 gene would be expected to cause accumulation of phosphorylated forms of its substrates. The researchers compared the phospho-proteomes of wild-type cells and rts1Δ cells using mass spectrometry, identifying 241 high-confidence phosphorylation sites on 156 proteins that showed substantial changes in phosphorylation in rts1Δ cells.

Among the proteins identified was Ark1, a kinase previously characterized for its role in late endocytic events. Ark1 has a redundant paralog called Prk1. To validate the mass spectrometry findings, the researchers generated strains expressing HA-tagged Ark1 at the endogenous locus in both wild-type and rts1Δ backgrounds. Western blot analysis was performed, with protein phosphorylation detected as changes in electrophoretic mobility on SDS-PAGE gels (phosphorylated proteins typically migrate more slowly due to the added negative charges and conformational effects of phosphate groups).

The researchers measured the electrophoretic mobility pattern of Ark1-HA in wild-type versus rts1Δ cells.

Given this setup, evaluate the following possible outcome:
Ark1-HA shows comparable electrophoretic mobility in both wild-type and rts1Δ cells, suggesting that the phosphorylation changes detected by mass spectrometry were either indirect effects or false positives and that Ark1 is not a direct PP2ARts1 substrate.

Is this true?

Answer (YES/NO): NO